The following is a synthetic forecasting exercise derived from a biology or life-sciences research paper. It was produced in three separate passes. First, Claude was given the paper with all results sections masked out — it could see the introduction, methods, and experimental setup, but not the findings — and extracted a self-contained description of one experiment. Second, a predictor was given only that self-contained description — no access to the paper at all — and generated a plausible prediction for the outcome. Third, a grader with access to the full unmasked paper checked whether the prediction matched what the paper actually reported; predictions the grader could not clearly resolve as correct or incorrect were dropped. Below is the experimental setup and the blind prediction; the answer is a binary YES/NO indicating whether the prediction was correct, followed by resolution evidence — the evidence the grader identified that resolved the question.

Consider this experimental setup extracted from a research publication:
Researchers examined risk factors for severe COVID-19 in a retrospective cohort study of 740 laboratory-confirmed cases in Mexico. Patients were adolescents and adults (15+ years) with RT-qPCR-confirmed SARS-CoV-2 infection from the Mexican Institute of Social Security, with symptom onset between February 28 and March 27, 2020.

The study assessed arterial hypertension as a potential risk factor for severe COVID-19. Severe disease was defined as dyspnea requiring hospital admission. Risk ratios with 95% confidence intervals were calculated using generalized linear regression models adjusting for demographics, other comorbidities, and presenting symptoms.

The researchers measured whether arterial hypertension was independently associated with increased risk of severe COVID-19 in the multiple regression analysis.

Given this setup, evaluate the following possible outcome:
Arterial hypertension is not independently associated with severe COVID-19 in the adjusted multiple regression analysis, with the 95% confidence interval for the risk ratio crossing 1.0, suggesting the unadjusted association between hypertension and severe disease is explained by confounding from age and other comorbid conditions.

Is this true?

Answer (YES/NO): YES